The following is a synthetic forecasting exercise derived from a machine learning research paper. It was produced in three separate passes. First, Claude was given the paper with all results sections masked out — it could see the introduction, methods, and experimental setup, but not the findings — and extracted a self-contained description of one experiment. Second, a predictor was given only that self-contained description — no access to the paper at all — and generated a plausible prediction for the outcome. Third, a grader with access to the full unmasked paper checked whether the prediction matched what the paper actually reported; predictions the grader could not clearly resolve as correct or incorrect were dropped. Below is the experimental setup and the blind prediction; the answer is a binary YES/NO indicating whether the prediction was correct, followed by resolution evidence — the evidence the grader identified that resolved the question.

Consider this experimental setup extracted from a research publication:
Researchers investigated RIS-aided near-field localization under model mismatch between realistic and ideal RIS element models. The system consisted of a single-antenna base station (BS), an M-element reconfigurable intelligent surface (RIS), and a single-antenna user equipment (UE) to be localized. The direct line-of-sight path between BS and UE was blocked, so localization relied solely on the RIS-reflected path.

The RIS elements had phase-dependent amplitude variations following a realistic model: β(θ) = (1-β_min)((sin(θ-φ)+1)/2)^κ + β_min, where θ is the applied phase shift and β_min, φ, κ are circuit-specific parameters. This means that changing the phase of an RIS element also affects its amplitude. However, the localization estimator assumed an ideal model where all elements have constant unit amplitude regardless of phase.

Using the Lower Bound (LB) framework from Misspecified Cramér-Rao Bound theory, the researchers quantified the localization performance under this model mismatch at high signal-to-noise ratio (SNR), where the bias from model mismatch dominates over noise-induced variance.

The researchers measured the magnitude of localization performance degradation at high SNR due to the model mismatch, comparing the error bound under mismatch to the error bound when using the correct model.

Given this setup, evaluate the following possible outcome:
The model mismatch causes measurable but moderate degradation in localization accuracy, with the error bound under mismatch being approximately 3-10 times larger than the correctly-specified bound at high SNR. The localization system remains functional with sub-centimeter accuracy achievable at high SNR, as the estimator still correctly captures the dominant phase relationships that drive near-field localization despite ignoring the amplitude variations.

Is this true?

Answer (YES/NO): NO